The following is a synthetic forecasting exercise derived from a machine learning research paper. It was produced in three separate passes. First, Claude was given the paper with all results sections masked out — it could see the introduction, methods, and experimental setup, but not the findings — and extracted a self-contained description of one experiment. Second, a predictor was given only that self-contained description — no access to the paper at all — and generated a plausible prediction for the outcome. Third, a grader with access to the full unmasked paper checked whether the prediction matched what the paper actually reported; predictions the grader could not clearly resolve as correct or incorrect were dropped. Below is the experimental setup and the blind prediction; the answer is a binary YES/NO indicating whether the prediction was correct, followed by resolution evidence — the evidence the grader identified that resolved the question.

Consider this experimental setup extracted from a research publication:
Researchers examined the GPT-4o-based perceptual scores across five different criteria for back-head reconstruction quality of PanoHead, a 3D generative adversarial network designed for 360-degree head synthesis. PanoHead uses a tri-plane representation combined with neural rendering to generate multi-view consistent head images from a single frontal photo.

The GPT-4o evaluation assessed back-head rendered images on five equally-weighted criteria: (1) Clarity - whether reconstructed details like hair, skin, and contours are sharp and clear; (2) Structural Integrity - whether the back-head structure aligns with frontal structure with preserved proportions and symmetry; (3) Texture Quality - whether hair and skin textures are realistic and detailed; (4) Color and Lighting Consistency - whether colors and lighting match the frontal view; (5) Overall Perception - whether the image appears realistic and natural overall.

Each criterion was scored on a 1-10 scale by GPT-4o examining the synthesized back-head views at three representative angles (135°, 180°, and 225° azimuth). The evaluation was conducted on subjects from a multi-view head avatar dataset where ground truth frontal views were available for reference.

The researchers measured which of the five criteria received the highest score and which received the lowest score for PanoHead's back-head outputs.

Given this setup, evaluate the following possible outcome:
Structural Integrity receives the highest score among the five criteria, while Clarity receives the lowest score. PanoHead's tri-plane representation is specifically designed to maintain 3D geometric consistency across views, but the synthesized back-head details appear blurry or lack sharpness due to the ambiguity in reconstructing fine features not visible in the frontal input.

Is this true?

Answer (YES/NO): NO